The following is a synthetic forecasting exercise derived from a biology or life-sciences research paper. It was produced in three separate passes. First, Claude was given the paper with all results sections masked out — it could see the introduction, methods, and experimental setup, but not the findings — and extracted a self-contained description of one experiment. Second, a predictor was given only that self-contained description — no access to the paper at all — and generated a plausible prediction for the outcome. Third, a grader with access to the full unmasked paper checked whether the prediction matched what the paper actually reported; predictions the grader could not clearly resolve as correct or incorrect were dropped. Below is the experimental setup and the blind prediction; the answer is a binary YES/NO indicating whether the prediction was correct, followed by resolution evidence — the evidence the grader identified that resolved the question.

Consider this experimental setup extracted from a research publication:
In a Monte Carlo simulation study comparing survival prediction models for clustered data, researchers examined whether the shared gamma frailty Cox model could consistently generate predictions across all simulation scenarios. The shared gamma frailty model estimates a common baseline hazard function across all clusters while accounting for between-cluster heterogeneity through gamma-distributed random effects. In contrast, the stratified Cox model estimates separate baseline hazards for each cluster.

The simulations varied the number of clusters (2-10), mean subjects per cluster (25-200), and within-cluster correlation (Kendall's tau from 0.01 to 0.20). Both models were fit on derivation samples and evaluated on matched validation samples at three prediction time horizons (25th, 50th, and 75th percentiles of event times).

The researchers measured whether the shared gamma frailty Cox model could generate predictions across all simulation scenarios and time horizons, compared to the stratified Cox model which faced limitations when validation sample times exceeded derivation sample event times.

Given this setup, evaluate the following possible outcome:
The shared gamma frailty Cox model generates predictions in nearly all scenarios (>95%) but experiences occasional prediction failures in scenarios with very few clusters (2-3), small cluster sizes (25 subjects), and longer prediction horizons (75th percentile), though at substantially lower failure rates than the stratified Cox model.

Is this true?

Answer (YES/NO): NO